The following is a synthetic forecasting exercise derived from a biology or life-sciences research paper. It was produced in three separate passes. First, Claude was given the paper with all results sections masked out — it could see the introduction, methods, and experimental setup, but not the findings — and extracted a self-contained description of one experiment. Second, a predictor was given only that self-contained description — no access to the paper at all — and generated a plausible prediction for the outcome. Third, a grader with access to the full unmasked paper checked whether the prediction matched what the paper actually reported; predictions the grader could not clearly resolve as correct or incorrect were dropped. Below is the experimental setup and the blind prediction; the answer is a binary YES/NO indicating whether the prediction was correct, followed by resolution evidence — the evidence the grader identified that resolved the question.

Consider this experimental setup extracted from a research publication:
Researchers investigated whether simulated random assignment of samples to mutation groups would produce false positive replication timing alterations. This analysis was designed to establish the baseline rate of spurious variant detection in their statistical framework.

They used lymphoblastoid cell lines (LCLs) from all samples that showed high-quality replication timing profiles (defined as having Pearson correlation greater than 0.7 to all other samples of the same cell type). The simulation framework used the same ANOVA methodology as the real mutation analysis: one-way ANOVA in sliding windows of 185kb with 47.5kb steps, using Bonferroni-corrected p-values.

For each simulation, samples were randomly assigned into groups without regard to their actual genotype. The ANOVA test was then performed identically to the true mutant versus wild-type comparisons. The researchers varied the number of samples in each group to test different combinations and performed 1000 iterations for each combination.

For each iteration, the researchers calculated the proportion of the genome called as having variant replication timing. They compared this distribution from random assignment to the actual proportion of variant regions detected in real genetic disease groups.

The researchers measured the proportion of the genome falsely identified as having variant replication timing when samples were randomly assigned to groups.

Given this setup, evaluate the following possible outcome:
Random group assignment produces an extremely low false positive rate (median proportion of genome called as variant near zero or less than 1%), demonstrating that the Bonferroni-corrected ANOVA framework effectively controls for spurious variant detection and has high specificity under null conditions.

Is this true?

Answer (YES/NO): NO